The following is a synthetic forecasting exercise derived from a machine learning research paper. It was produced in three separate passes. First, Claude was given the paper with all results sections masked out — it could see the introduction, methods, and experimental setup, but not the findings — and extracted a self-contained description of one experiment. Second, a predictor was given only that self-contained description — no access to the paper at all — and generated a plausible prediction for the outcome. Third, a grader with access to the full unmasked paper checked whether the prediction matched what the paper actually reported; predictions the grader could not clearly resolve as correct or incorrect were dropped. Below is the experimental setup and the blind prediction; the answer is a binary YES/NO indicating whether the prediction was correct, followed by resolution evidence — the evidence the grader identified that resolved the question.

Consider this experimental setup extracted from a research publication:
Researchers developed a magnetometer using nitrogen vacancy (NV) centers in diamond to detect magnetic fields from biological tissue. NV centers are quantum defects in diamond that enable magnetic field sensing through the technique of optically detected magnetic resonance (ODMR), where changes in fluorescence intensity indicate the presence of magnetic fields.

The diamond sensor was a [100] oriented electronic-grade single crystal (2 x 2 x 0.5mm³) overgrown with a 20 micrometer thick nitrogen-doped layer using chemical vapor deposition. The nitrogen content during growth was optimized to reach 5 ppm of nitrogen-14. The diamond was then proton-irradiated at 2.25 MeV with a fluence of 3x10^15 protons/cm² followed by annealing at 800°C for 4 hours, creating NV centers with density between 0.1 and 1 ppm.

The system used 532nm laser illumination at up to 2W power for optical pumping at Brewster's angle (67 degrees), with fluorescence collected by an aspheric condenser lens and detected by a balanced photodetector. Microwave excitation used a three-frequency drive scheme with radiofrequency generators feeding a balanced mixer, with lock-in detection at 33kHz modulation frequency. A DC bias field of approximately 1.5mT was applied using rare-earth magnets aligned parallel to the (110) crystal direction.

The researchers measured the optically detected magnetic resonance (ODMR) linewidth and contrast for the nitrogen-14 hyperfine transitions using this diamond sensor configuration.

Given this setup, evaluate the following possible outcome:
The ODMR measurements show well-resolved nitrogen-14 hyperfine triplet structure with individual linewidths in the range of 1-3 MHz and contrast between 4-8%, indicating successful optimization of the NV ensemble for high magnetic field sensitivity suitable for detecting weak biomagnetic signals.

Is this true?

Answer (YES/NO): NO